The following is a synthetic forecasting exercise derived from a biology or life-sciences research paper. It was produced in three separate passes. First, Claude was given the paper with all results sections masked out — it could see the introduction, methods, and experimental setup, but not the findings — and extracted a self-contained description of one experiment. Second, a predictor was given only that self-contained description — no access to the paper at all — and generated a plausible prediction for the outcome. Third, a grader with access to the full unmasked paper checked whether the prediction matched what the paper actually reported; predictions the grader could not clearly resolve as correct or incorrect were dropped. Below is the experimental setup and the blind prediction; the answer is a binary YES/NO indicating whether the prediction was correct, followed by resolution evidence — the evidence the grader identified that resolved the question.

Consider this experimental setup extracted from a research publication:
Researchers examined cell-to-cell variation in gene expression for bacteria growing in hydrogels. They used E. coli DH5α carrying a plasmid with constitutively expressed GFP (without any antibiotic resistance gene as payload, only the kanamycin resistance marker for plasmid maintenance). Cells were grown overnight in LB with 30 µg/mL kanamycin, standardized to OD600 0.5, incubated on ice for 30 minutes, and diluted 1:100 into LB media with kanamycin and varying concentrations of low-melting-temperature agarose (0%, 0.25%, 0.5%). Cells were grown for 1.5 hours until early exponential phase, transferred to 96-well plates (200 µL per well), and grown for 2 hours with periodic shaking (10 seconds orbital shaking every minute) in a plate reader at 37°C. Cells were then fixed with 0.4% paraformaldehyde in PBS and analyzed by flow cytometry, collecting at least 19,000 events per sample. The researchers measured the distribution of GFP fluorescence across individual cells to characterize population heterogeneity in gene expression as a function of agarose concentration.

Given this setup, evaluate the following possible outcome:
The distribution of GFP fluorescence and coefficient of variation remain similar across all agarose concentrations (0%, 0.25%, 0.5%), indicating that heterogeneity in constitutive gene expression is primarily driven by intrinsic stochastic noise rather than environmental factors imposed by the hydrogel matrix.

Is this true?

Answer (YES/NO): NO